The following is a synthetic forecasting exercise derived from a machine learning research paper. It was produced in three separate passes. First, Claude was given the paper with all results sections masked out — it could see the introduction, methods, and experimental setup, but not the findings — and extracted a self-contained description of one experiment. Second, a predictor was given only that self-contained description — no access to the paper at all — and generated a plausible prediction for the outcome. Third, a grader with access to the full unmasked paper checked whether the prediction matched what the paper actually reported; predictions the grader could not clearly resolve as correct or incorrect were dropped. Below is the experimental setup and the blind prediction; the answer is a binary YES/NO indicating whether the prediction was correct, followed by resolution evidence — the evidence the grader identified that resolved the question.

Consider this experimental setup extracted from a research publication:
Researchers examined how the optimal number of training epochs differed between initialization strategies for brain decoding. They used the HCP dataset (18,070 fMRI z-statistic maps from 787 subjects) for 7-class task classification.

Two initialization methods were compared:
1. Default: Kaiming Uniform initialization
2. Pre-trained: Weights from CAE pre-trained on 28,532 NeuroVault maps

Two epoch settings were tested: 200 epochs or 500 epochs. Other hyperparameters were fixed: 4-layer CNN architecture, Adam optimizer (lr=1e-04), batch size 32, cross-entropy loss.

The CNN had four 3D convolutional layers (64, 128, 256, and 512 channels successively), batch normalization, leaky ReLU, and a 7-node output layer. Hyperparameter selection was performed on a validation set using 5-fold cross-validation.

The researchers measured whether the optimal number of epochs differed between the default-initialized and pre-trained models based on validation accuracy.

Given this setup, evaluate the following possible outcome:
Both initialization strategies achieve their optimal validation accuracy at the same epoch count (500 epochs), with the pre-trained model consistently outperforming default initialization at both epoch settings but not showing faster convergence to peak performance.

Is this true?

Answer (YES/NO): NO